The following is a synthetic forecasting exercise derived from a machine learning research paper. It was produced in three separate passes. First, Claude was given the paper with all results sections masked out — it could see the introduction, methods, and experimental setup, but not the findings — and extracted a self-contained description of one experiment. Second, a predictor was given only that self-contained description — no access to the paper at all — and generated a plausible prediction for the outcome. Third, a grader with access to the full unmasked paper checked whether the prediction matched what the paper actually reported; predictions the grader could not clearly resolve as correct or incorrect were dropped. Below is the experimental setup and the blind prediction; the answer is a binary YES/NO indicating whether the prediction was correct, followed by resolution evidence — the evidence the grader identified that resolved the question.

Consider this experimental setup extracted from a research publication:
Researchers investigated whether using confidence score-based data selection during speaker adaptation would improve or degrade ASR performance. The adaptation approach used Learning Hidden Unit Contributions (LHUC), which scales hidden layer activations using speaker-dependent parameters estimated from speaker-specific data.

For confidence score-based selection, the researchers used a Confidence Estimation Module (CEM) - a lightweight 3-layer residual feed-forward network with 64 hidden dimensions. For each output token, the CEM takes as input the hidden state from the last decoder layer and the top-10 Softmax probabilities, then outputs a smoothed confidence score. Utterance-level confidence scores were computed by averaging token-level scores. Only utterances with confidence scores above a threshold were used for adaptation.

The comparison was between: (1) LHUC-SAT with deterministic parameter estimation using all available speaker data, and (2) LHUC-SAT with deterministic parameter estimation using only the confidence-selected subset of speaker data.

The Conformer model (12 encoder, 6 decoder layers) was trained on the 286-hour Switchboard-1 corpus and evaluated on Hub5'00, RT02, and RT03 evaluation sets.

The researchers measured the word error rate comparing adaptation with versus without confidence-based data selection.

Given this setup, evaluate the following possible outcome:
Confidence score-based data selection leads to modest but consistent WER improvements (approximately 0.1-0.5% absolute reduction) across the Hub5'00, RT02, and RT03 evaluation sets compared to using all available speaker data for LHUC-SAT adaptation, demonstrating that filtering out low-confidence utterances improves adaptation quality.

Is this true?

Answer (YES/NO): YES